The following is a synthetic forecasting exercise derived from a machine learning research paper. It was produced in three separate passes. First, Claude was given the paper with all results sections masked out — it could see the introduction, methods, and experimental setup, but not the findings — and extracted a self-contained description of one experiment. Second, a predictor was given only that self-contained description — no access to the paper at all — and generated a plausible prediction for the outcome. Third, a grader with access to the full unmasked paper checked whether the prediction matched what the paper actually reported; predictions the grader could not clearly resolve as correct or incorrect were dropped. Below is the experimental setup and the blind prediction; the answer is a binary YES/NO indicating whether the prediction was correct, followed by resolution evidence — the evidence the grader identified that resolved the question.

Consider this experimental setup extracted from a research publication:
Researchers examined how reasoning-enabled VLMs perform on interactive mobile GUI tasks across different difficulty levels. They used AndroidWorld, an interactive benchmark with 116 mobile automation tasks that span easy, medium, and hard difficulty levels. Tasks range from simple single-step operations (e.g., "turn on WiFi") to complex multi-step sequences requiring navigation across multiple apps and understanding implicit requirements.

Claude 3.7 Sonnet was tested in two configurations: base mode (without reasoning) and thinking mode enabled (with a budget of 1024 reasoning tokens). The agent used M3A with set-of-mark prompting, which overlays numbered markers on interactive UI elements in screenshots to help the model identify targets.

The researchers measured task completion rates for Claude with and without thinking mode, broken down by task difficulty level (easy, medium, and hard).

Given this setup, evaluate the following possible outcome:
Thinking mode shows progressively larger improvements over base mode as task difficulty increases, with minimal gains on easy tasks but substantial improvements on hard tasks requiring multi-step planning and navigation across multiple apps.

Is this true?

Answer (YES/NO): NO